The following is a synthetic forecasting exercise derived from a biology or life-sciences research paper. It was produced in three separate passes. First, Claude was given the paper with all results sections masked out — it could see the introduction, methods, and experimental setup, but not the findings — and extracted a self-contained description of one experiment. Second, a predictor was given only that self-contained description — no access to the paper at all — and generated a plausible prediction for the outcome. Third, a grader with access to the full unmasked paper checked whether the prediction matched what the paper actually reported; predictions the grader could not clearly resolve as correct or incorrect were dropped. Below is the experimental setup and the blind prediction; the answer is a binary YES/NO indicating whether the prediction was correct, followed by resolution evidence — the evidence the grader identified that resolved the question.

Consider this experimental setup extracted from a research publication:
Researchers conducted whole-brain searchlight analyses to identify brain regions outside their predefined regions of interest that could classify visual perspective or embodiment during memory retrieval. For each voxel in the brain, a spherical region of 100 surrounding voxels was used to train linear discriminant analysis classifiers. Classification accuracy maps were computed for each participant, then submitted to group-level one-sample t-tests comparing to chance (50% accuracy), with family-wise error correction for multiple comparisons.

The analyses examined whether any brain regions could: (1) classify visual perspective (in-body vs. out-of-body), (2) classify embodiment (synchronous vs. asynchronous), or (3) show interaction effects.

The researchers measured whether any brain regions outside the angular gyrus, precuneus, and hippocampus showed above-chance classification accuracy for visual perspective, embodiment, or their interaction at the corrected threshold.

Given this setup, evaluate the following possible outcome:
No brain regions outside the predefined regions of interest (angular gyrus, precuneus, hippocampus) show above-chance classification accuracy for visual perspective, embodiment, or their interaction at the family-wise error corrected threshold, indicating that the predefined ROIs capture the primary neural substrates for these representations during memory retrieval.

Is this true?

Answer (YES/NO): YES